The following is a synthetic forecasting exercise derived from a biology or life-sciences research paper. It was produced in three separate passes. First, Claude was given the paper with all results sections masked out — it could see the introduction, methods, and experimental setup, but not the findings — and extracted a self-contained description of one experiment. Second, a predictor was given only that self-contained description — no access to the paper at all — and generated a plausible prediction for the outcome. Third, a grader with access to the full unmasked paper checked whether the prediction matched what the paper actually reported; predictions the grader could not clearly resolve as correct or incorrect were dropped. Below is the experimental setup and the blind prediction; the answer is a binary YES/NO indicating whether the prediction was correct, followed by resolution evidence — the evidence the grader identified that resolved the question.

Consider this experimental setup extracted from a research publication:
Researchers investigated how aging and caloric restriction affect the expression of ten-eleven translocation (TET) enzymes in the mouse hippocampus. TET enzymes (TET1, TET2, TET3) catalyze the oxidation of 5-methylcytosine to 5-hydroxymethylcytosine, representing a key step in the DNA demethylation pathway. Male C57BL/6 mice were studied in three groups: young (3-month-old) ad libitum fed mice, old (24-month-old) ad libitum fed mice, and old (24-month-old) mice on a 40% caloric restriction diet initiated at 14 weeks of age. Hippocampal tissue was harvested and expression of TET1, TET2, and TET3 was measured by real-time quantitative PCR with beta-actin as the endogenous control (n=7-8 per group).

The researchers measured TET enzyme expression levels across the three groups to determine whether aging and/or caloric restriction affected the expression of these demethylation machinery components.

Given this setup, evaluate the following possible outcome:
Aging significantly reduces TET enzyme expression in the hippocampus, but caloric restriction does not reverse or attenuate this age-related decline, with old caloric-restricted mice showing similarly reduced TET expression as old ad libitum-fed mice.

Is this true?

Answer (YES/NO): NO